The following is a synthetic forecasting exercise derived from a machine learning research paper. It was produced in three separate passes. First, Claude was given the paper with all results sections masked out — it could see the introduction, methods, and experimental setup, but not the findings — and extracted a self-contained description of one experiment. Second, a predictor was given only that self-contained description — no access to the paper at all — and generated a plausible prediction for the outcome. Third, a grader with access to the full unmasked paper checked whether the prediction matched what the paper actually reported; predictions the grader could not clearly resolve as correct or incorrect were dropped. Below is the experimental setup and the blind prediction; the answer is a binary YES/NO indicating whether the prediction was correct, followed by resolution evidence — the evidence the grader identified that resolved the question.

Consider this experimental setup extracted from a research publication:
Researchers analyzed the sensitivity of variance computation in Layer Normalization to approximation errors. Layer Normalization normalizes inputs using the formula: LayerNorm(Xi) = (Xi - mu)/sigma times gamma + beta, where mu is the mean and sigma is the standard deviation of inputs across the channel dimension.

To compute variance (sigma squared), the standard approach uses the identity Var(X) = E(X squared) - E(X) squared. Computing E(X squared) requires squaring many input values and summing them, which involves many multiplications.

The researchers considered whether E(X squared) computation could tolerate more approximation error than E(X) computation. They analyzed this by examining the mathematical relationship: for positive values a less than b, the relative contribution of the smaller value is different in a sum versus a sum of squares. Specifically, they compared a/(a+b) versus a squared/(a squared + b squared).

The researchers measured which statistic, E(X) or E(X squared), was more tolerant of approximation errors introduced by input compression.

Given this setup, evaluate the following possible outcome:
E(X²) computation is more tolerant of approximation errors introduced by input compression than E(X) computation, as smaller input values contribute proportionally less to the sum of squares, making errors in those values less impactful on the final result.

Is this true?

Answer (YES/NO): YES